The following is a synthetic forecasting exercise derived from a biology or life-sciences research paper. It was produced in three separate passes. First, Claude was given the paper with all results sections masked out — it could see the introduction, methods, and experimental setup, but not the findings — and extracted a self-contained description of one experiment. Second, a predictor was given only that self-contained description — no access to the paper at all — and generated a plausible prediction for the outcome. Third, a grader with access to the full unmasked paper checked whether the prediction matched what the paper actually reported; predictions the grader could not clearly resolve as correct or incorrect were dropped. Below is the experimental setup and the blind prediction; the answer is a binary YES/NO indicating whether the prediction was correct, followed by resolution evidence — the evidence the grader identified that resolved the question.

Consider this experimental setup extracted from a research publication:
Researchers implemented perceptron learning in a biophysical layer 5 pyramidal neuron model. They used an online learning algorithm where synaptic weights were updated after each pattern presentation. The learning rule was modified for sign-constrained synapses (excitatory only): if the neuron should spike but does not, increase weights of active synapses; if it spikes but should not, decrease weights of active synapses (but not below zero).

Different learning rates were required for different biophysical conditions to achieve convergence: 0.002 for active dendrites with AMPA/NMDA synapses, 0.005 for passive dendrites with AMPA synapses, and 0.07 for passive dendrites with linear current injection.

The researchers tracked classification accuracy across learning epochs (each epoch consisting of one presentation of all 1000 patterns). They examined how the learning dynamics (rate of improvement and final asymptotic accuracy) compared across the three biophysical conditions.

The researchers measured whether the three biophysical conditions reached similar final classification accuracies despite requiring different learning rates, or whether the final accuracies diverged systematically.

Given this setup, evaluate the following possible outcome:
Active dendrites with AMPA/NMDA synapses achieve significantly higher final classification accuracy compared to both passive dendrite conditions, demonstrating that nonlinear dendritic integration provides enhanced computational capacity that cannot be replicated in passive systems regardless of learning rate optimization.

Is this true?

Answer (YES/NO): NO